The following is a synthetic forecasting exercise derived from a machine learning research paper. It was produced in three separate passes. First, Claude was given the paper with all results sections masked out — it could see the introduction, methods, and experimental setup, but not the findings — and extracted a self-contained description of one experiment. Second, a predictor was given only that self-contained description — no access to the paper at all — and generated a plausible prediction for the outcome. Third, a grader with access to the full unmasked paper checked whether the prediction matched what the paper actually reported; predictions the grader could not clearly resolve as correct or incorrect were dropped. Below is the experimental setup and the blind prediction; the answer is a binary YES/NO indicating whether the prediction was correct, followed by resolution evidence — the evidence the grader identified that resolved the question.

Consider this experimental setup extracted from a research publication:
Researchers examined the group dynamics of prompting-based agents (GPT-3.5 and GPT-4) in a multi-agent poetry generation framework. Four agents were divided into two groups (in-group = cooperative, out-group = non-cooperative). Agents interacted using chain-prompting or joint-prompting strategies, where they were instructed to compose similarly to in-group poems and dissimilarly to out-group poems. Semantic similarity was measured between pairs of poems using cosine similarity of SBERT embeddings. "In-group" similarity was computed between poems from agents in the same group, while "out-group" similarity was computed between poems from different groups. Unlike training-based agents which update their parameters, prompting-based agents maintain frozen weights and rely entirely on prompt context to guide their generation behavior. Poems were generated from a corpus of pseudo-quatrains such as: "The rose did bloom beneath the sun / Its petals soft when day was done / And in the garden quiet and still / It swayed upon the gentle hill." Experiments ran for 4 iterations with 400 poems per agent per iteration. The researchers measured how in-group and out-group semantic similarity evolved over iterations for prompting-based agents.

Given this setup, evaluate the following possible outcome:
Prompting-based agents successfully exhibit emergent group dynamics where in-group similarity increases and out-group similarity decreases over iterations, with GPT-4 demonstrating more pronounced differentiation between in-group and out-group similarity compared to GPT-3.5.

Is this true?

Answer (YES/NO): NO